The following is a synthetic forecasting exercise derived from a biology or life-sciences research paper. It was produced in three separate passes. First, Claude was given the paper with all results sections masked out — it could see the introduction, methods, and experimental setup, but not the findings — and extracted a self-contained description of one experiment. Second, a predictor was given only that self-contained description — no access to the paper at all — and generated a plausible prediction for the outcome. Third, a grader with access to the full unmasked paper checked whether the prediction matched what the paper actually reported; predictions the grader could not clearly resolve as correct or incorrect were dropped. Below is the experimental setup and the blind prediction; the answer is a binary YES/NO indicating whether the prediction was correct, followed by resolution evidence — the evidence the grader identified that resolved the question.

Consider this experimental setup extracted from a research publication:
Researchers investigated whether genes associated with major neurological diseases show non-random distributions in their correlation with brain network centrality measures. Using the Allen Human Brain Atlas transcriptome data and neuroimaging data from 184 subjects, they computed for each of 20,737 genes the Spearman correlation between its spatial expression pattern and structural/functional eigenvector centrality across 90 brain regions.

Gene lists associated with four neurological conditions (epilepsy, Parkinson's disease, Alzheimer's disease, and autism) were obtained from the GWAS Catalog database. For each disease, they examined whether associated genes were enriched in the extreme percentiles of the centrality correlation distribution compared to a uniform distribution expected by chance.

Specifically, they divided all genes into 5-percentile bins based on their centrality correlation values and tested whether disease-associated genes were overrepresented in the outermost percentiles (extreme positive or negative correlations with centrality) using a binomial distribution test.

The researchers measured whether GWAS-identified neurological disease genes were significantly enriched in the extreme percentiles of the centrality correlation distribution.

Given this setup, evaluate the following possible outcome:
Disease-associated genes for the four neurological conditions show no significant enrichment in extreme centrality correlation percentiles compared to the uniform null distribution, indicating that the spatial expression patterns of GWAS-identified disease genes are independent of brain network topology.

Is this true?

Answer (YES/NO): NO